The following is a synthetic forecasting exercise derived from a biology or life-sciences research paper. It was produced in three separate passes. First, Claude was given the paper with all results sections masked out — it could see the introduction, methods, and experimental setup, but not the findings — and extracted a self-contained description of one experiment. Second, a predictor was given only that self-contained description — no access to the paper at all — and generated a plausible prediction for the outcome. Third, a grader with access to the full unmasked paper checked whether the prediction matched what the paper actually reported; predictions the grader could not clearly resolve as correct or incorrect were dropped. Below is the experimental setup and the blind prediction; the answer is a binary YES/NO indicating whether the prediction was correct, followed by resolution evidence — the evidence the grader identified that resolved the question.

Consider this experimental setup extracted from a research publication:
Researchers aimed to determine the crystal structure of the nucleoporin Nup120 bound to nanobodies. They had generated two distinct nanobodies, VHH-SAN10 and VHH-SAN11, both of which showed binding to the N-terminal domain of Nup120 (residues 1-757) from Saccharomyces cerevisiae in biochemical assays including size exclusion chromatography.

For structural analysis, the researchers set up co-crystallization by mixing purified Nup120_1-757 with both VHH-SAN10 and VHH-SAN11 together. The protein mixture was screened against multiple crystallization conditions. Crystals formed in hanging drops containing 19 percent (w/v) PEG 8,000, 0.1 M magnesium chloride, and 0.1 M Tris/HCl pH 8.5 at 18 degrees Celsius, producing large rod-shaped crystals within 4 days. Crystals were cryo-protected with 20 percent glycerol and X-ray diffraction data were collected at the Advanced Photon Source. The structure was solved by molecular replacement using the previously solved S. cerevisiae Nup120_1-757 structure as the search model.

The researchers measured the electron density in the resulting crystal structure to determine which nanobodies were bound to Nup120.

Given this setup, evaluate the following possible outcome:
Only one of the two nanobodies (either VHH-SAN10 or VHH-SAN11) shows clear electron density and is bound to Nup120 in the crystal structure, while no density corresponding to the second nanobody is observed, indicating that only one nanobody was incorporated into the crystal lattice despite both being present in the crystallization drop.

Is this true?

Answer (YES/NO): NO